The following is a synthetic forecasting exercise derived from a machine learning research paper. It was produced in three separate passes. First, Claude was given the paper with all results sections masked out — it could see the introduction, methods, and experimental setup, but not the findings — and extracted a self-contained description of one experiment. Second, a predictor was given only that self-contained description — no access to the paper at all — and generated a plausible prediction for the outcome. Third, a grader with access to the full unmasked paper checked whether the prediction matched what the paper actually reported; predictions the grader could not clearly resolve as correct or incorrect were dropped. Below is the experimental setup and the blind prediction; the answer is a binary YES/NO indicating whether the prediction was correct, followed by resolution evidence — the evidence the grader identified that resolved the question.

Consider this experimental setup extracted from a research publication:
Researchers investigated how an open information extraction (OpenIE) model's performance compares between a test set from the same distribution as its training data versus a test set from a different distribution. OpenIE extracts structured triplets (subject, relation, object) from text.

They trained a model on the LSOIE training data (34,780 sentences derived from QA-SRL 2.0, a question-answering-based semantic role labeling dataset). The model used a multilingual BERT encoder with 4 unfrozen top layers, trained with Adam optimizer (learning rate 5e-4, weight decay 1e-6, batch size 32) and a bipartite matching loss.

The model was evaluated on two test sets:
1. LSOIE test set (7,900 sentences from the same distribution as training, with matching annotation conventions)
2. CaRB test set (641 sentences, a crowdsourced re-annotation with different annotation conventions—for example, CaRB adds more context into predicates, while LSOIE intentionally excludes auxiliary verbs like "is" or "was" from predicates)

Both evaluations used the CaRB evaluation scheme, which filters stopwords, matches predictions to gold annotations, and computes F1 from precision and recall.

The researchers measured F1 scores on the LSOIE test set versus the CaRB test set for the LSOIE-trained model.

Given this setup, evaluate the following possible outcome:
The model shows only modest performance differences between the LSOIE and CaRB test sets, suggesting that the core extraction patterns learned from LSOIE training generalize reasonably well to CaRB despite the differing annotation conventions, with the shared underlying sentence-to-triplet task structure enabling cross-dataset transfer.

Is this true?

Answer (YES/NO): NO